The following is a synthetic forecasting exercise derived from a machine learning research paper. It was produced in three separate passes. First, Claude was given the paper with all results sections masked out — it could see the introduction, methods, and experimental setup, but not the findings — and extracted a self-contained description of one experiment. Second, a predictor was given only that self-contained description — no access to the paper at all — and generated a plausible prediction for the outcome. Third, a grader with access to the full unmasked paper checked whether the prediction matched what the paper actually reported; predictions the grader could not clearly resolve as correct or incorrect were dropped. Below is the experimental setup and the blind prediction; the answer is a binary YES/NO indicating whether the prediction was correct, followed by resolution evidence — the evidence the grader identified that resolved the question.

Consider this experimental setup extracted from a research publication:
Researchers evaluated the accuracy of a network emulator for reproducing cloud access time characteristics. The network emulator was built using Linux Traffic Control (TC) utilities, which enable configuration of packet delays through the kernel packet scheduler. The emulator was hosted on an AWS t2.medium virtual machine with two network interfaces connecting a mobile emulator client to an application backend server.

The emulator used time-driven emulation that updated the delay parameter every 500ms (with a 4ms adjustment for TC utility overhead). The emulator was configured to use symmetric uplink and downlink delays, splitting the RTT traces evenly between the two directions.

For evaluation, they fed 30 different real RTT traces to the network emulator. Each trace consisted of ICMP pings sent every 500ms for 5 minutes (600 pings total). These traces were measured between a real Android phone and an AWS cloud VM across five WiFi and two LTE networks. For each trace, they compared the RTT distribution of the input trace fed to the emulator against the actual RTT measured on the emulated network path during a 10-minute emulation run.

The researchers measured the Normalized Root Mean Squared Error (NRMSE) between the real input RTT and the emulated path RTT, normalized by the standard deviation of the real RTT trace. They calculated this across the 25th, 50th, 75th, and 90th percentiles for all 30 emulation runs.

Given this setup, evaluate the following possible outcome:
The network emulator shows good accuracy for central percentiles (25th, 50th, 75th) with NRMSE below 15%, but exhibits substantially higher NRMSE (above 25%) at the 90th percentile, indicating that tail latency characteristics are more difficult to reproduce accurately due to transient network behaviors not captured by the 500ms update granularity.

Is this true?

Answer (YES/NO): NO